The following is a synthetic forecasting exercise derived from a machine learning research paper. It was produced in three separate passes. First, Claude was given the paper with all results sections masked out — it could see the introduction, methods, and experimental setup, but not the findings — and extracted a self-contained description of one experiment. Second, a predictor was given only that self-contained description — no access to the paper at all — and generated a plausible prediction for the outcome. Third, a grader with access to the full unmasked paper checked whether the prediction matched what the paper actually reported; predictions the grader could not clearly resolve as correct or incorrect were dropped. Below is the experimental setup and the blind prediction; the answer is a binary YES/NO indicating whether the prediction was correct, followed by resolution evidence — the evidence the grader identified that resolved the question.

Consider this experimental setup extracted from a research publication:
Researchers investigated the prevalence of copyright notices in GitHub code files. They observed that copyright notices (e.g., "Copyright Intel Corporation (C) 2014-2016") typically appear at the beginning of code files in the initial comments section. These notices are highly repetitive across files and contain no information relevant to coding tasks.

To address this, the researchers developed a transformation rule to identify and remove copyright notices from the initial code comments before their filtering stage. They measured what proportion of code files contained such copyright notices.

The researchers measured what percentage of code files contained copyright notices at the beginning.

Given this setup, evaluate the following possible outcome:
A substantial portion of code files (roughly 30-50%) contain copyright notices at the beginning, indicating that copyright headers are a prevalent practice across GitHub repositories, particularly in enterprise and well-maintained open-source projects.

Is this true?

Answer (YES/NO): NO